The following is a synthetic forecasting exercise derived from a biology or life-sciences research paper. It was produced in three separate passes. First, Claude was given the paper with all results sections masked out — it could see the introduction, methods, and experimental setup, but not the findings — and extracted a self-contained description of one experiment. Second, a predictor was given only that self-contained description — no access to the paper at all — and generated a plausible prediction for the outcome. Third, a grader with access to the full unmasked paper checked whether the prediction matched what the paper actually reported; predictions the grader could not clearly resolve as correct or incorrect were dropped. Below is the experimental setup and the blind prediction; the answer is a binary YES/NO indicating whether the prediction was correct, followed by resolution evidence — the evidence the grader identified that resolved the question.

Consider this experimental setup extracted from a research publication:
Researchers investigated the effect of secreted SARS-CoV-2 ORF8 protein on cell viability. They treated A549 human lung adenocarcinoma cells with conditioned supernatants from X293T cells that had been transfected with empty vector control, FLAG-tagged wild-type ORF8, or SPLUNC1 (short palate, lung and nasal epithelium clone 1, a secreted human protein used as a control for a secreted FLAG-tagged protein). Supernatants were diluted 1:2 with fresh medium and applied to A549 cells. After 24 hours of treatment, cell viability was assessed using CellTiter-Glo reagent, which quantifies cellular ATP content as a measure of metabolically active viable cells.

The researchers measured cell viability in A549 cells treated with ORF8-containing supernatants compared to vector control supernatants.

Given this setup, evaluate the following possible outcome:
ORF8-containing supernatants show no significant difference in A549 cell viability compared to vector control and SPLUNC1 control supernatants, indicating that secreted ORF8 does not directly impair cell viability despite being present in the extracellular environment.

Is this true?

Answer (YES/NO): YES